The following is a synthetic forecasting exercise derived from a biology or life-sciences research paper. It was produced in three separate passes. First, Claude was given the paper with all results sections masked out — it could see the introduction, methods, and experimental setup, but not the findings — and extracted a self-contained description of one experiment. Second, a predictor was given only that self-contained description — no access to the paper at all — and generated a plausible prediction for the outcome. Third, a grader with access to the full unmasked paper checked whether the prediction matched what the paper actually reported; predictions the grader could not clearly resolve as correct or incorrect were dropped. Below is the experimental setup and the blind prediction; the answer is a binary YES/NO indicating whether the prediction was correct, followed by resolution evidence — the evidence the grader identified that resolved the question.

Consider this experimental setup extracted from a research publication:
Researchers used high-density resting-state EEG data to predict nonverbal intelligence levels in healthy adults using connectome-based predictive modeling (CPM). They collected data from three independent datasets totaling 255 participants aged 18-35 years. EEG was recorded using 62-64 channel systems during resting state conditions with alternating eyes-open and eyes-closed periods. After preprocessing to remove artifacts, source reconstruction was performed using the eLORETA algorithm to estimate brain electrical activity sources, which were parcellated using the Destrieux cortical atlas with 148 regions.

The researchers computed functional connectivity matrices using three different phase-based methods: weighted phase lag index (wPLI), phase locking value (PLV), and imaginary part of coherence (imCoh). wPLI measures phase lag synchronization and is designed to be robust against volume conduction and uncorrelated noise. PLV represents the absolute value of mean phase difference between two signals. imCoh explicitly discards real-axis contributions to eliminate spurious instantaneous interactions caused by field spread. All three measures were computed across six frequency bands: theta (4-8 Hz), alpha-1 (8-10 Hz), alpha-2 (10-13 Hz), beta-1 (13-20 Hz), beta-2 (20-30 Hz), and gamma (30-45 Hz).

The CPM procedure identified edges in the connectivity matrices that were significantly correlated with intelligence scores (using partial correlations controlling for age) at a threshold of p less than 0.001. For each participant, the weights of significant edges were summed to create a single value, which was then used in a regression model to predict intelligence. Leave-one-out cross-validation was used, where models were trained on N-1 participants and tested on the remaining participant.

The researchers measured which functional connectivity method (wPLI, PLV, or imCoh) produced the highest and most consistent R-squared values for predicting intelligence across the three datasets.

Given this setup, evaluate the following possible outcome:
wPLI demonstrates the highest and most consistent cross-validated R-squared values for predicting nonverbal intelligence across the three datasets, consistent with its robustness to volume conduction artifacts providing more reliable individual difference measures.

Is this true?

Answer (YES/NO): NO